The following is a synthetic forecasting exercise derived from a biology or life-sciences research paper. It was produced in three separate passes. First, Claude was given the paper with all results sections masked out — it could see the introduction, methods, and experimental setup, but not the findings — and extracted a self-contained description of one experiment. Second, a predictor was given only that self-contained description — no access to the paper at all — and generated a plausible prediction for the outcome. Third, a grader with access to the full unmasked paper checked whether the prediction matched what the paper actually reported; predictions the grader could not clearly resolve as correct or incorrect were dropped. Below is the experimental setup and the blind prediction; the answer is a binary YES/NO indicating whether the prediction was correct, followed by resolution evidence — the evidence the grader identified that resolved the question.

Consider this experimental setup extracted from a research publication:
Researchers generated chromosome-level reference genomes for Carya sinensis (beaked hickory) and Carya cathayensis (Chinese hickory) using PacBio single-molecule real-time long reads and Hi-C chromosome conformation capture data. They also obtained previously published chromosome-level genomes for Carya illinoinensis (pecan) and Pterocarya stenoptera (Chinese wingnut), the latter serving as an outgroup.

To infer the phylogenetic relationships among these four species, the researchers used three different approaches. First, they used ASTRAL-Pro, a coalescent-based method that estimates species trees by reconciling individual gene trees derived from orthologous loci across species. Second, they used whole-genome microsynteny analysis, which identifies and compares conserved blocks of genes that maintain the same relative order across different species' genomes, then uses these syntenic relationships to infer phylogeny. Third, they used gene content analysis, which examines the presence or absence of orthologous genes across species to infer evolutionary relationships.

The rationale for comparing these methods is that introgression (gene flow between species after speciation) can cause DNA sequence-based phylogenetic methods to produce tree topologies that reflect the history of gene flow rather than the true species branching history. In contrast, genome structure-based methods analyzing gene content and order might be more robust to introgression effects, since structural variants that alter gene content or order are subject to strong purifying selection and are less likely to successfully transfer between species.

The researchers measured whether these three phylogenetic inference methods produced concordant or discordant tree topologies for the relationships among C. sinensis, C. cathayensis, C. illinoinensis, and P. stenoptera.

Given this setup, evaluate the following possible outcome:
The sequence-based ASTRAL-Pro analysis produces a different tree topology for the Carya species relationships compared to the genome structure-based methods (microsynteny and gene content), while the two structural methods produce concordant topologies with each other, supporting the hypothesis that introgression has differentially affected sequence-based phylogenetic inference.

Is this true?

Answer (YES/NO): NO